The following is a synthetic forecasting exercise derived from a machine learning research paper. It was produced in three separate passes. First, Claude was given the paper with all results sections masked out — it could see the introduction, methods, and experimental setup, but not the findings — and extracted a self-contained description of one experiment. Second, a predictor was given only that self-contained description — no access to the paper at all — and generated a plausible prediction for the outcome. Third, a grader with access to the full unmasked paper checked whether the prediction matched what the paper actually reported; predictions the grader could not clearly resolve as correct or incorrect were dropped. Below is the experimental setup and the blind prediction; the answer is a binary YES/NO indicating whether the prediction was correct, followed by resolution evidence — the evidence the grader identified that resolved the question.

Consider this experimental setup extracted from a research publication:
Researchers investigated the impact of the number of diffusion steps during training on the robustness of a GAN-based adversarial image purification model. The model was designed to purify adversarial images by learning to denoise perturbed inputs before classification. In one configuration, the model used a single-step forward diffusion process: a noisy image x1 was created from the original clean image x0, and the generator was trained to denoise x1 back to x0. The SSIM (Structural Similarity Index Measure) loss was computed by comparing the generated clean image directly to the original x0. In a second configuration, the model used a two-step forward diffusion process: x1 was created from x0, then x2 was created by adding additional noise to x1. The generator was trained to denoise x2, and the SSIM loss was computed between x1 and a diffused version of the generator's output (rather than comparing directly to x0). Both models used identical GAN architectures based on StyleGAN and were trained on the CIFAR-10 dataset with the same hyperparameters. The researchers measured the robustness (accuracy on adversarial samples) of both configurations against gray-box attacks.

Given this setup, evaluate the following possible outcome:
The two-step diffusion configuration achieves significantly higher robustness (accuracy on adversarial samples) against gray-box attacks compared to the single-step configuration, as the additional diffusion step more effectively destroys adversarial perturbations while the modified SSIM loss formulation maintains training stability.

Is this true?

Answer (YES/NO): YES